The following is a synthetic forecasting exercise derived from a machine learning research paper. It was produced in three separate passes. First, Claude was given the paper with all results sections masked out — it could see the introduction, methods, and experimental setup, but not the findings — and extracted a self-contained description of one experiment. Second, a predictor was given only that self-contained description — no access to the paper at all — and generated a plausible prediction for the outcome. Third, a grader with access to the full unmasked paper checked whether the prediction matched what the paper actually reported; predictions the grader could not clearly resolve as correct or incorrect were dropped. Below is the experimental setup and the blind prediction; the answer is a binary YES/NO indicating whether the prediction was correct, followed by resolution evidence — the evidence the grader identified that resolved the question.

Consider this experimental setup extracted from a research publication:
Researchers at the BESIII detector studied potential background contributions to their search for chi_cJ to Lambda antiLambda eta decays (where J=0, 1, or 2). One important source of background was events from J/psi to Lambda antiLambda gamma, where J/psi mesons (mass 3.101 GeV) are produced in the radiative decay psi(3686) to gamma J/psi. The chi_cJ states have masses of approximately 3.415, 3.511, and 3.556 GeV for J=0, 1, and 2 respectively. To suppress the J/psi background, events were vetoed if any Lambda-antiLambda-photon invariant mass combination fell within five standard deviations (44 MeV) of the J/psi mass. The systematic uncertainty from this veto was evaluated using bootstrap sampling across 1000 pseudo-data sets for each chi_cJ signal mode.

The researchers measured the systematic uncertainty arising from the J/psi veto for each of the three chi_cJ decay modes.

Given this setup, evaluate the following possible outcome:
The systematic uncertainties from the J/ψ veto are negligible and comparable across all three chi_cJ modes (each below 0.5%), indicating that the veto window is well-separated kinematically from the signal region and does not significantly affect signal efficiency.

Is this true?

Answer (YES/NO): NO